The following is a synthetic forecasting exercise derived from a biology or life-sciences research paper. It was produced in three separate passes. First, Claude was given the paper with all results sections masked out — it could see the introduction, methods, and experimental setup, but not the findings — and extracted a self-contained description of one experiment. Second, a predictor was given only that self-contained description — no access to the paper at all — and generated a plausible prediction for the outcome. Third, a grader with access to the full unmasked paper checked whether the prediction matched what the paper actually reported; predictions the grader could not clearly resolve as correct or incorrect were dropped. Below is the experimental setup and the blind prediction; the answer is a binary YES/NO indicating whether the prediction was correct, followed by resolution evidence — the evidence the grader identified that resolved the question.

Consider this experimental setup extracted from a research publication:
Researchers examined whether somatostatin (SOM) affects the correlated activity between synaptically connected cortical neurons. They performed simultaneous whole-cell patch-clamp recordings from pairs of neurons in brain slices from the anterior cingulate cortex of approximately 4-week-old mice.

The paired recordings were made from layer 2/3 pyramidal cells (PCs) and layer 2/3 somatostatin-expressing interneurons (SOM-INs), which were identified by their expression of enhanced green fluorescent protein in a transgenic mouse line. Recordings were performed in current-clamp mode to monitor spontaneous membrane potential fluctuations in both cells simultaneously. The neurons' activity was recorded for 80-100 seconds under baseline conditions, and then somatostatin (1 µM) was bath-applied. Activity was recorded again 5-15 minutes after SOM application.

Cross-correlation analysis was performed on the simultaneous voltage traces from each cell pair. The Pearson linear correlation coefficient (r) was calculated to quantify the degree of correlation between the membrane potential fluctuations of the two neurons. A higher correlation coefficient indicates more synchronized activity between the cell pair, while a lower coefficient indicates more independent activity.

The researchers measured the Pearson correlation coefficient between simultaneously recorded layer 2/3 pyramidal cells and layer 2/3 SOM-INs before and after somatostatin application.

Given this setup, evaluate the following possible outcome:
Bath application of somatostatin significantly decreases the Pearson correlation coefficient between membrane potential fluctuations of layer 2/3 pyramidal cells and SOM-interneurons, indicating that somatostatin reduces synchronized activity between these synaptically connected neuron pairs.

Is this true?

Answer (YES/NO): YES